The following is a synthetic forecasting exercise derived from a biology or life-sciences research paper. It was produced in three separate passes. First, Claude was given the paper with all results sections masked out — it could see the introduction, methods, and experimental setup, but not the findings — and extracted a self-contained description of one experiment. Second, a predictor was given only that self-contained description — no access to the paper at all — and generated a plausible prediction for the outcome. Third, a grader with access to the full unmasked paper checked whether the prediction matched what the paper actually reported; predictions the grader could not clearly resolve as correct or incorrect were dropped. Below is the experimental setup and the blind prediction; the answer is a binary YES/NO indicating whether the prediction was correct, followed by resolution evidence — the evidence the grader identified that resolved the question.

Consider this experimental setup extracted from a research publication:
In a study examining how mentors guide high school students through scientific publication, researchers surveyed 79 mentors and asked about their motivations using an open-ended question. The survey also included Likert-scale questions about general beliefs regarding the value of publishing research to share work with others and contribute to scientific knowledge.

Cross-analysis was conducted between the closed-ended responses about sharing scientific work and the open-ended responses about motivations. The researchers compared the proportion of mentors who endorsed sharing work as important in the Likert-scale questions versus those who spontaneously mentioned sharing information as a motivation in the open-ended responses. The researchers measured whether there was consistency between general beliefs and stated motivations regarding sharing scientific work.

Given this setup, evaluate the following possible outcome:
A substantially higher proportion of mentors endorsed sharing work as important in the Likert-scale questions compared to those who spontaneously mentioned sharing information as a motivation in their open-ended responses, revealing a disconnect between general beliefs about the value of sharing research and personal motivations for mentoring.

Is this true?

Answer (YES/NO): YES